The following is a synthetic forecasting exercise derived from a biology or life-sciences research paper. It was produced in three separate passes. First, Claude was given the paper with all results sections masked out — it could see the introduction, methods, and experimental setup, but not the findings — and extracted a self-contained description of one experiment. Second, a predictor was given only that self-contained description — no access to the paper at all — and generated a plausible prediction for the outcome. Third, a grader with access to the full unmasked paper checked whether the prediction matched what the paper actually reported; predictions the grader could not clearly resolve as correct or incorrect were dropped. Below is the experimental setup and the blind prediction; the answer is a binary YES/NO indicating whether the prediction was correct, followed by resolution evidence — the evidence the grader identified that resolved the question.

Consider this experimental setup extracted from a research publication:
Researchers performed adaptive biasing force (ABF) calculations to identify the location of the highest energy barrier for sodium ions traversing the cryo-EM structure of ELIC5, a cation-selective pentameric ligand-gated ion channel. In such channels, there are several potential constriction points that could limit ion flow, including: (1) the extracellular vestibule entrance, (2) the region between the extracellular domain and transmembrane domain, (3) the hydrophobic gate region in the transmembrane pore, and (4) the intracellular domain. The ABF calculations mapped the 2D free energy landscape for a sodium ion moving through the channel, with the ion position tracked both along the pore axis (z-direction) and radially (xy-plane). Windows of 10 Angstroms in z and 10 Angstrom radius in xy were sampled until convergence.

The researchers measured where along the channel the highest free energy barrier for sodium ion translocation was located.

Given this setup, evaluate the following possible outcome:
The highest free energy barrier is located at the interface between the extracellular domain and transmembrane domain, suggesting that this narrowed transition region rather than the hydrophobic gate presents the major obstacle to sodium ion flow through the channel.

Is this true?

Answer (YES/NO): NO